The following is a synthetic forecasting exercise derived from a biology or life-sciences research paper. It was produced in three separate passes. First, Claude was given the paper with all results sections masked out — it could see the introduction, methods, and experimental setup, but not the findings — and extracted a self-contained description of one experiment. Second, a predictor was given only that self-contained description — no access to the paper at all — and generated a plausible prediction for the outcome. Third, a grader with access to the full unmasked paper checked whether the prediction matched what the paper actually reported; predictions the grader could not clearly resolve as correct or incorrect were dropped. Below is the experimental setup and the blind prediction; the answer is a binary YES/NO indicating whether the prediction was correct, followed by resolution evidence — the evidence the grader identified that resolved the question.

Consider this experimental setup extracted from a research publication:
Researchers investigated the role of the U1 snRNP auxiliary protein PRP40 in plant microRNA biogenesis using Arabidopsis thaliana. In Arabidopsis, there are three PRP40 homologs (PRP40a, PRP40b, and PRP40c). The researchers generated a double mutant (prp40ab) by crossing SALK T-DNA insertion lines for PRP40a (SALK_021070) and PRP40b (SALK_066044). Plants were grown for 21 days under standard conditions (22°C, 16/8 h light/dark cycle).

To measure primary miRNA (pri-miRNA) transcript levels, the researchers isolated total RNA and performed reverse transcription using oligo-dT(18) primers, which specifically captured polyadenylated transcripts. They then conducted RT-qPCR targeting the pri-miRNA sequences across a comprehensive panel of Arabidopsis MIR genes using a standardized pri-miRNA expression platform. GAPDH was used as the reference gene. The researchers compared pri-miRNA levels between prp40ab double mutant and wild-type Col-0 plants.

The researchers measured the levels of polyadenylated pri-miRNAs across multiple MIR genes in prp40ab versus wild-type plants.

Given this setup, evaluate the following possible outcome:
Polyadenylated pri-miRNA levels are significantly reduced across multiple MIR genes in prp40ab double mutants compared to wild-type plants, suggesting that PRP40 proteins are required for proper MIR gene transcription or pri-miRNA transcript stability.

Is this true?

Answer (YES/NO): YES